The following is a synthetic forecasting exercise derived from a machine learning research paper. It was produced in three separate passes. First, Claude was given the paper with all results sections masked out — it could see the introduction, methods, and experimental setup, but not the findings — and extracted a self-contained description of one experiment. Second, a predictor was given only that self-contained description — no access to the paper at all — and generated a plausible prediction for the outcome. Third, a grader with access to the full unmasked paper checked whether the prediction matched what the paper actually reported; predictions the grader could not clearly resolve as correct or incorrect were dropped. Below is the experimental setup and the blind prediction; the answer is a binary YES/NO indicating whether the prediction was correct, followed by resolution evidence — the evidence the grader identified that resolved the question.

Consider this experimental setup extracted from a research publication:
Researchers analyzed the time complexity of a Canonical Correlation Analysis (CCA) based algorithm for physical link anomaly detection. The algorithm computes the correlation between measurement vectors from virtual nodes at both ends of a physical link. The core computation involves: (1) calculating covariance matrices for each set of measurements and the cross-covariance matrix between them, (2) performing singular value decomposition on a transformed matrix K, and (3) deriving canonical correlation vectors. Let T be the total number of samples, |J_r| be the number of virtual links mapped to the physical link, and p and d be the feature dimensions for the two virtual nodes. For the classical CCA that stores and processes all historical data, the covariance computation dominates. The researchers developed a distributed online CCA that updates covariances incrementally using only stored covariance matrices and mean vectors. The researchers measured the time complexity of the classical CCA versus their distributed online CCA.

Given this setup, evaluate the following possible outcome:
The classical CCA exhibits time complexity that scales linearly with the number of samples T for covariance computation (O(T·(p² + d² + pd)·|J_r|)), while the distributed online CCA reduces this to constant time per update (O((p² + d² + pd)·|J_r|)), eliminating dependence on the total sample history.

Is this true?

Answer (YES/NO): NO